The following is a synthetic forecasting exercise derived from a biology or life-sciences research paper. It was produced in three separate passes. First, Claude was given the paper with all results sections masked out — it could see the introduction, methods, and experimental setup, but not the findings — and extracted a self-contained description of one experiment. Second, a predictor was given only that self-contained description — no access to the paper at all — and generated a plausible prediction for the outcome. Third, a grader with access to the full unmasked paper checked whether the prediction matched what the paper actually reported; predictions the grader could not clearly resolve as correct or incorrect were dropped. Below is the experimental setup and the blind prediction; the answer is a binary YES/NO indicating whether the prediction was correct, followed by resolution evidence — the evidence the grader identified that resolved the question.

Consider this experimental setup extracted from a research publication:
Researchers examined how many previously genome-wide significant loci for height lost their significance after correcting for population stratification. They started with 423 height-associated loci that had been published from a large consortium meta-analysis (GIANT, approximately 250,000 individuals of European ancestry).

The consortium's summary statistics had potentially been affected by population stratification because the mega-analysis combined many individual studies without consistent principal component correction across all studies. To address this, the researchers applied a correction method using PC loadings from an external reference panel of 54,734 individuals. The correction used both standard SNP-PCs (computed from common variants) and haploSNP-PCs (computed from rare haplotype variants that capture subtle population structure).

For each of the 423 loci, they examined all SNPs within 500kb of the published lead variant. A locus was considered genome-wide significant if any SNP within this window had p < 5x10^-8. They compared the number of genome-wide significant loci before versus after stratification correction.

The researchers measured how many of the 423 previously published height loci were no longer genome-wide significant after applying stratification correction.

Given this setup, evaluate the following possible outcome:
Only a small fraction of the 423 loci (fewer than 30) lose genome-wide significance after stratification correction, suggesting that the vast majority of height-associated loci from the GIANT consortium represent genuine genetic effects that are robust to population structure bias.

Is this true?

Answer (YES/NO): YES